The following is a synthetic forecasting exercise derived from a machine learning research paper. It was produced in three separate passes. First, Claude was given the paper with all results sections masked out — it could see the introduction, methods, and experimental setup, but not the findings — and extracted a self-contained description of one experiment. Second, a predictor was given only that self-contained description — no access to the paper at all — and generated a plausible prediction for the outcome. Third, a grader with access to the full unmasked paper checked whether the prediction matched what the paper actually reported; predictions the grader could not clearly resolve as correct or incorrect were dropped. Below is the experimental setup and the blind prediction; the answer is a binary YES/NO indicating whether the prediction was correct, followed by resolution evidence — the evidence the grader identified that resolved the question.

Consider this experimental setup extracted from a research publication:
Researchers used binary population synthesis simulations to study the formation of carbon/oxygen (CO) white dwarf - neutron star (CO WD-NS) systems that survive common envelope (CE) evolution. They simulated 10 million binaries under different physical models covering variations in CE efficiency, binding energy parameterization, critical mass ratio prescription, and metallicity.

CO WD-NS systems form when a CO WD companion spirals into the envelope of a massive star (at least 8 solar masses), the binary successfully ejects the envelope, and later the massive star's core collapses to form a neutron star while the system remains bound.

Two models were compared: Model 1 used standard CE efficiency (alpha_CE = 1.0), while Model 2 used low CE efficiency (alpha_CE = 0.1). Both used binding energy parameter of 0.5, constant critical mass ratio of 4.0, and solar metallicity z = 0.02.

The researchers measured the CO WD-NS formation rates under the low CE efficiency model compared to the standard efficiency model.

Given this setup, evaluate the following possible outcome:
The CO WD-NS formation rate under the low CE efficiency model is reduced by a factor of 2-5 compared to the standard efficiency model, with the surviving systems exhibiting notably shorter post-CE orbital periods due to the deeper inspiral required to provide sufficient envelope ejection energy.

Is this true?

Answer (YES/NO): NO